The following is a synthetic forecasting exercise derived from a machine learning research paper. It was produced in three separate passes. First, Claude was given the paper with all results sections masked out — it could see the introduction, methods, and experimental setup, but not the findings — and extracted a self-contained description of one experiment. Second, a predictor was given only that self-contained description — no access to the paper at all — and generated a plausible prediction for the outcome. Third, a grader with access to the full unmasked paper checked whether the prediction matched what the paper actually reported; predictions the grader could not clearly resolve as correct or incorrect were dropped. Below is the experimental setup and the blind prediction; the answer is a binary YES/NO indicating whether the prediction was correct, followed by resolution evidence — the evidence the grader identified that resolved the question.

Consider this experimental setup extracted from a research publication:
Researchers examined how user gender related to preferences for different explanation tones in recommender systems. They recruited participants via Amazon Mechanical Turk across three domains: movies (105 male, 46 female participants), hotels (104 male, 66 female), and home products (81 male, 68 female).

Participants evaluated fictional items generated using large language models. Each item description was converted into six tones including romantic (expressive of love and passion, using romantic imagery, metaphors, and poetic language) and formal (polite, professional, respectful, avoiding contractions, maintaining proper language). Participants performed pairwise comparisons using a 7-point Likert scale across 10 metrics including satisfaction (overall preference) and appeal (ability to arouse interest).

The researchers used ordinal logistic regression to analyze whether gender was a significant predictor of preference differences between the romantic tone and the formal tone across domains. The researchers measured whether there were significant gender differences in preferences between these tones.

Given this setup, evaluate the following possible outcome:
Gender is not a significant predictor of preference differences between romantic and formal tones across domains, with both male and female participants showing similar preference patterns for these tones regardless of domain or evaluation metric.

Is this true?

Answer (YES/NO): YES